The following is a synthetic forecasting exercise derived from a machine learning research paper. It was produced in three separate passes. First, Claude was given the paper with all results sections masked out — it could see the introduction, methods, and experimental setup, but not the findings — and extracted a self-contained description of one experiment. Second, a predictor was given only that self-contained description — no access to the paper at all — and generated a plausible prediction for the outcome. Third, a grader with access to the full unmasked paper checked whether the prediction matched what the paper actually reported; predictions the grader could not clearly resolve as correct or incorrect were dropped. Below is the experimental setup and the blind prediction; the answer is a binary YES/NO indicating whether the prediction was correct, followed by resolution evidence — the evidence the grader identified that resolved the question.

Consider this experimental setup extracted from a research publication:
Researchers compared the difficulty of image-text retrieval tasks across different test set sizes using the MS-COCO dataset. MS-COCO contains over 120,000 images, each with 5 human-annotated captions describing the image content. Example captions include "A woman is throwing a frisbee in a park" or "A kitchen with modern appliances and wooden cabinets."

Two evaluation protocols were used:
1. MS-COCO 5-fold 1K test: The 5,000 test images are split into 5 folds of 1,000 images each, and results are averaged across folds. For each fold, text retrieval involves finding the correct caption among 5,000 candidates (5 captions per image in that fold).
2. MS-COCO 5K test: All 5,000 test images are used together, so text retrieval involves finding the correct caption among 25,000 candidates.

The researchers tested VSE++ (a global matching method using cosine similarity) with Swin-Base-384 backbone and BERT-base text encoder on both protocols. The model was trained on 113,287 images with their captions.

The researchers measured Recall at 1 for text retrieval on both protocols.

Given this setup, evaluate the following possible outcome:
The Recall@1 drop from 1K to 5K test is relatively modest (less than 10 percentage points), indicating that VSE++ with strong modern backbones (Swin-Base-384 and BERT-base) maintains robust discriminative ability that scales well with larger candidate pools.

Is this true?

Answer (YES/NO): NO